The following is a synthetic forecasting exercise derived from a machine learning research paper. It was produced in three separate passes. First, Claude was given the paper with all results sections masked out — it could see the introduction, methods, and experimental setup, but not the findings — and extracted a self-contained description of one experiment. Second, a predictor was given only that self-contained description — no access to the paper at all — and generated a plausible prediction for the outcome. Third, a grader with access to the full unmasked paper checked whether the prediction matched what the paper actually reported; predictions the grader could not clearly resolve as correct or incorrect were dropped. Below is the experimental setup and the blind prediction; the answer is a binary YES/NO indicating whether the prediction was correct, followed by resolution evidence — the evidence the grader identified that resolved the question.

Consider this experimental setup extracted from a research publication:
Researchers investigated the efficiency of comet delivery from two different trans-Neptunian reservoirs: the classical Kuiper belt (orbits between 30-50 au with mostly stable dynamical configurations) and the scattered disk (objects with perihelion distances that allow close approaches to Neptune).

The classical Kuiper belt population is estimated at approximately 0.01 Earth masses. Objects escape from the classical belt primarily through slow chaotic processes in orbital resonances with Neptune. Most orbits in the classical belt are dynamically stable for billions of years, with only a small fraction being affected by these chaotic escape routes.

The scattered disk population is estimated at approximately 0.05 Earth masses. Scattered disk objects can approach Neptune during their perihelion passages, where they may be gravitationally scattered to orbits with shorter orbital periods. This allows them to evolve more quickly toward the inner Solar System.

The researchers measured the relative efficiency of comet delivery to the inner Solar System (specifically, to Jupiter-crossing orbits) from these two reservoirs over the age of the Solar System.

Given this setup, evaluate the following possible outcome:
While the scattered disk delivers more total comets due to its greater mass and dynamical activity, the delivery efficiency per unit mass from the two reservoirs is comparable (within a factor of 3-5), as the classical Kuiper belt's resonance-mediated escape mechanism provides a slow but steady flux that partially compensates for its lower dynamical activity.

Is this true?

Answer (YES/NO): NO